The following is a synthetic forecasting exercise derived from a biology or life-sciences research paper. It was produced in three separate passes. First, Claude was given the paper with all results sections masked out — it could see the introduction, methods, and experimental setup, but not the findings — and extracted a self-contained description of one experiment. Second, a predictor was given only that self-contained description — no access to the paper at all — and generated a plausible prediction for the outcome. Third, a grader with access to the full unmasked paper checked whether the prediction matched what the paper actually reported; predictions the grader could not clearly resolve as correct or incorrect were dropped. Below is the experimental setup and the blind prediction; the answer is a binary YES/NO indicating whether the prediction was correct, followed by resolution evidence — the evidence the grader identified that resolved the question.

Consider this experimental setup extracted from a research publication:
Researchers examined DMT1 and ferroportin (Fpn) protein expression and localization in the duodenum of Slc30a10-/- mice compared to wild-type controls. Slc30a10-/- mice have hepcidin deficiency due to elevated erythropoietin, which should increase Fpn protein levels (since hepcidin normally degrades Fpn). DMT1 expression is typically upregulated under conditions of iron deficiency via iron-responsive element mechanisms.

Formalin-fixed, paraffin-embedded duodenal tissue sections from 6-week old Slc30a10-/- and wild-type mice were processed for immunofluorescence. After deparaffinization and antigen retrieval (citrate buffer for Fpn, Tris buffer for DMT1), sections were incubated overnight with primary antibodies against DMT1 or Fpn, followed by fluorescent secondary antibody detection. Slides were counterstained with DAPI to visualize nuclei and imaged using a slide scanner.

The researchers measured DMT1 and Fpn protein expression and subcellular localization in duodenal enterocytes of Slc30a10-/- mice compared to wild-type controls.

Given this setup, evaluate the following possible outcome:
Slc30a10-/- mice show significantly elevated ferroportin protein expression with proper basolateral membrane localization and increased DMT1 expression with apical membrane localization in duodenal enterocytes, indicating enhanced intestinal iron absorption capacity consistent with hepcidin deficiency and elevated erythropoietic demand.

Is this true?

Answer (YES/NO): YES